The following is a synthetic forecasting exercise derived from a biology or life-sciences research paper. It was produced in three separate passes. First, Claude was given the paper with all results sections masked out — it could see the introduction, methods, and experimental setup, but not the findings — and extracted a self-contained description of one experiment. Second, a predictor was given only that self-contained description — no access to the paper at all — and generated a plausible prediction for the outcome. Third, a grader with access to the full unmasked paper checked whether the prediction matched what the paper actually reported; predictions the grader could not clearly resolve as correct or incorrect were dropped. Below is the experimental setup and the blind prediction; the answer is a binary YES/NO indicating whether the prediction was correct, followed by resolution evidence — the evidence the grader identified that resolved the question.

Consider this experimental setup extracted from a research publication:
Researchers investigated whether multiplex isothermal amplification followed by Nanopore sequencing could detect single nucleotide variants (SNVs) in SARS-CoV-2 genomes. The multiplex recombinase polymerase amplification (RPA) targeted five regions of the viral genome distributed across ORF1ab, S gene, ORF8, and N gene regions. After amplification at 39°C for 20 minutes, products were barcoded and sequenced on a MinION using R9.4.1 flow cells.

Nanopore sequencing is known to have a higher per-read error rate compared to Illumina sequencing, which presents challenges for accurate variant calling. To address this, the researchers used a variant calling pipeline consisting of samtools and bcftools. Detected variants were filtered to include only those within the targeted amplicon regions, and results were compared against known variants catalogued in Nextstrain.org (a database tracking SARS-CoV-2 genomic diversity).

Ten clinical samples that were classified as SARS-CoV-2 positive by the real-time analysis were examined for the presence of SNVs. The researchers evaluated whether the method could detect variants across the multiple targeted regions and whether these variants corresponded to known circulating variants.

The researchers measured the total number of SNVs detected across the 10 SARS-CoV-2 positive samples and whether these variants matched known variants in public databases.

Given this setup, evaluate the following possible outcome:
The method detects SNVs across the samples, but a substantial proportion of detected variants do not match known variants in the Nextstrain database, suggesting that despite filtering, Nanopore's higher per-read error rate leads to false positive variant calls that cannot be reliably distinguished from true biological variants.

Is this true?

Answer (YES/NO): NO